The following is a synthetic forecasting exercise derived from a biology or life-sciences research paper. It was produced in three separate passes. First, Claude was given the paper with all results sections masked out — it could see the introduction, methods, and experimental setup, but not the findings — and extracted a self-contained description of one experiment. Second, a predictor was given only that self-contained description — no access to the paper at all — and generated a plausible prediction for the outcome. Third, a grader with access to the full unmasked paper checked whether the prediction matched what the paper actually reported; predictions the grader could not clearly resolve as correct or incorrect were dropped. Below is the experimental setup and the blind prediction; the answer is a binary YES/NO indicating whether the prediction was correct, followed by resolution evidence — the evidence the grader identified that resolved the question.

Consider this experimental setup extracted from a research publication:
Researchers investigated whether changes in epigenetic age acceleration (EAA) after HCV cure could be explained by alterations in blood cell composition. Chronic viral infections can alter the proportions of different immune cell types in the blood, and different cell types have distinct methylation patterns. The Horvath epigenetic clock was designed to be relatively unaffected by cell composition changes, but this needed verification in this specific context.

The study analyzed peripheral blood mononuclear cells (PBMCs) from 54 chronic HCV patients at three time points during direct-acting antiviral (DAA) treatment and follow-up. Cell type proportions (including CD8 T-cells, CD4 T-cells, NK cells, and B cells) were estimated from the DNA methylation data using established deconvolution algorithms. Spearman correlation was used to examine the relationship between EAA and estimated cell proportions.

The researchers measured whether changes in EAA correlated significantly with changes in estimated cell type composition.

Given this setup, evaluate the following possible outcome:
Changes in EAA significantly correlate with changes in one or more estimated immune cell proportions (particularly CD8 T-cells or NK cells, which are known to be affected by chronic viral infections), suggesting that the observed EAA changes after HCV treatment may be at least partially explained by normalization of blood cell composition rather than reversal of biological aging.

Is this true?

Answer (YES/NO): NO